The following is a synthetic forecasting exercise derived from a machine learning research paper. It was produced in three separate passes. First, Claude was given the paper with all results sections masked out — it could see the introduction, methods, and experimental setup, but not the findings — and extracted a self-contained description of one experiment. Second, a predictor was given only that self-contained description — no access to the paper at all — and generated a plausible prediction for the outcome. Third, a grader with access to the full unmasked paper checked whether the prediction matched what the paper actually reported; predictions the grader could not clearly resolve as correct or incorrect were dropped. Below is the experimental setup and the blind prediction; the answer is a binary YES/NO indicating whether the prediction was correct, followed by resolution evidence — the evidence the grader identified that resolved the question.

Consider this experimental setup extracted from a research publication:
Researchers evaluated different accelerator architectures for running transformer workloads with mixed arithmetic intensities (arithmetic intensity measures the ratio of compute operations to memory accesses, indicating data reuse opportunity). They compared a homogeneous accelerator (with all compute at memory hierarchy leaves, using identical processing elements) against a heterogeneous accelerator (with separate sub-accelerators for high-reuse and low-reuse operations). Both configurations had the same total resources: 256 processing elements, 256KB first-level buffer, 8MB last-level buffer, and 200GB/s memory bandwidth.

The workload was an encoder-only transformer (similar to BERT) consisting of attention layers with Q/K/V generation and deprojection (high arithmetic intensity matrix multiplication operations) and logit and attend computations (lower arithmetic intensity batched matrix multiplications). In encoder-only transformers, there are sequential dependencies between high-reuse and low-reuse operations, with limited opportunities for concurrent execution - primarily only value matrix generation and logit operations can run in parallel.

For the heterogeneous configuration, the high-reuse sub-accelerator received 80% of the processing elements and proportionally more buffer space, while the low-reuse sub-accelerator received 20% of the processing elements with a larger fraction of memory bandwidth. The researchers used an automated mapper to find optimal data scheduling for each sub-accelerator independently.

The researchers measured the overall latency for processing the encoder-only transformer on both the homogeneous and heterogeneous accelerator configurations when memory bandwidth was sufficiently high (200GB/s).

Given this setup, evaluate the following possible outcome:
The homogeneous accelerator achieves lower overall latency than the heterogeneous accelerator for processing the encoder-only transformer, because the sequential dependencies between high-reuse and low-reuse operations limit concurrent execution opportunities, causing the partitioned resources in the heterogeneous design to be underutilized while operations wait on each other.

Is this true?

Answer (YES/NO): YES